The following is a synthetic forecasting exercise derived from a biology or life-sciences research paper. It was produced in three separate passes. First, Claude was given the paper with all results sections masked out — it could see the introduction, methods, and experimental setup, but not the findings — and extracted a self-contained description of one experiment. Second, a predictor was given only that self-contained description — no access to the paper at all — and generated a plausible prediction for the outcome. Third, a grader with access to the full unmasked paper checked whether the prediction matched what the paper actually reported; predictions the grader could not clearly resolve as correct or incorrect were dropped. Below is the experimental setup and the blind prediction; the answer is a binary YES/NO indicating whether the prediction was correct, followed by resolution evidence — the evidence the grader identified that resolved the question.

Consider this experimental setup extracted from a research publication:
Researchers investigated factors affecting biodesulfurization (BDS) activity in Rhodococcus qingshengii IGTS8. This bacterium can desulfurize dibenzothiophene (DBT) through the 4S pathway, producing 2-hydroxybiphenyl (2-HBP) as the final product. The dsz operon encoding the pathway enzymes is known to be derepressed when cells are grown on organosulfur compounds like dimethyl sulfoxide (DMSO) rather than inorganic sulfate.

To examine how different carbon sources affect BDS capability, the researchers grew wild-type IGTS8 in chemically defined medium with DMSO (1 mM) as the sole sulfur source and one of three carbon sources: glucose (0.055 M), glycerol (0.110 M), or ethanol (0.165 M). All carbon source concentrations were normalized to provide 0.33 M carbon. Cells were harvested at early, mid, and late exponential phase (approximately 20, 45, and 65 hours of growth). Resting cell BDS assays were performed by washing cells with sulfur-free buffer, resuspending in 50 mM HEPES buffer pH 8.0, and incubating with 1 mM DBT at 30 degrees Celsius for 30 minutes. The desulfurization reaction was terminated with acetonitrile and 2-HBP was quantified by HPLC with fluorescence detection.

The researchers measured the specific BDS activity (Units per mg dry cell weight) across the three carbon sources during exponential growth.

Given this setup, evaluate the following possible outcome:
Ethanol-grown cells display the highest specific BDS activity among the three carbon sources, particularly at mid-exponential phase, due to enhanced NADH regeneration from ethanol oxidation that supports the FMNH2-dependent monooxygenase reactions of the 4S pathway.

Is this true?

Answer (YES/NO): YES